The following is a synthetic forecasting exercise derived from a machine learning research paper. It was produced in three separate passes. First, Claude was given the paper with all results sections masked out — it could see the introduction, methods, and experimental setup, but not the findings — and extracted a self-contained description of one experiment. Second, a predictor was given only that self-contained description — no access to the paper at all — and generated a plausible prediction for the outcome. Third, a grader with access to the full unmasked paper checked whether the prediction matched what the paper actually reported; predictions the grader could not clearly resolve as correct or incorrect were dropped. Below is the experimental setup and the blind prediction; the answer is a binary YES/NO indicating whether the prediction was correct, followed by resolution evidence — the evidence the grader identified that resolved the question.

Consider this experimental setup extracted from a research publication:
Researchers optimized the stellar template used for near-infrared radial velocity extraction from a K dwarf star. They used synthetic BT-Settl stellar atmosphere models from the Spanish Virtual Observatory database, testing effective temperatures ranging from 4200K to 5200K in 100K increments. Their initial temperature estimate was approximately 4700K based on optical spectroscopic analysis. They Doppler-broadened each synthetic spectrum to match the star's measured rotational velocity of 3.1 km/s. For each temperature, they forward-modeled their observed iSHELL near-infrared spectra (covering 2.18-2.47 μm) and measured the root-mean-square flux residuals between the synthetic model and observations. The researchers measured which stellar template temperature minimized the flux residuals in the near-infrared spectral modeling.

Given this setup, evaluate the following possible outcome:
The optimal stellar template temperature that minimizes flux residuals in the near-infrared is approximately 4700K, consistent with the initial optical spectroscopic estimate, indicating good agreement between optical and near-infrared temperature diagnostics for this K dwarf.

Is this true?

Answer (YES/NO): NO